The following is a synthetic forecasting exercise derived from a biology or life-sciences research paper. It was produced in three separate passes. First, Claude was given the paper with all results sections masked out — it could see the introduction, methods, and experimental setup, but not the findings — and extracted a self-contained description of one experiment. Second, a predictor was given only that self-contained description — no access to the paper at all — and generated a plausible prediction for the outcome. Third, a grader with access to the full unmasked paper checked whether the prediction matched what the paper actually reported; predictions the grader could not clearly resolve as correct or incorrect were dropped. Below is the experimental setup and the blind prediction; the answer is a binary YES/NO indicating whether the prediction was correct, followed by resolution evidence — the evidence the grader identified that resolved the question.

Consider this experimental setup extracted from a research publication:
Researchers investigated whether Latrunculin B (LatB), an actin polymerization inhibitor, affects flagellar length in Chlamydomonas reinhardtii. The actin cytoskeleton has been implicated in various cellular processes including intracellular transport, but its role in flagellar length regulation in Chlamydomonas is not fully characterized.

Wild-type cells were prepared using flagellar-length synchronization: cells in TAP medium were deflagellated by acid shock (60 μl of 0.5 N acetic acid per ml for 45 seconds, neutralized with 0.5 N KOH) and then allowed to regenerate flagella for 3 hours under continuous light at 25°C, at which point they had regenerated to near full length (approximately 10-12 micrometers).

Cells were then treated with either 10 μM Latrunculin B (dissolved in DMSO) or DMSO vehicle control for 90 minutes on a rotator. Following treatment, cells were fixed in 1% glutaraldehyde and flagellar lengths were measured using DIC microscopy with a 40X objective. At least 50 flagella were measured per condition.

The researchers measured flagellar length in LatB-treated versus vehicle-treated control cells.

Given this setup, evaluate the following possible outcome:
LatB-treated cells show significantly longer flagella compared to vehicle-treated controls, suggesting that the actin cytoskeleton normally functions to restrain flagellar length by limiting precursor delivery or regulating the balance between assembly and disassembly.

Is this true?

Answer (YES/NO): NO